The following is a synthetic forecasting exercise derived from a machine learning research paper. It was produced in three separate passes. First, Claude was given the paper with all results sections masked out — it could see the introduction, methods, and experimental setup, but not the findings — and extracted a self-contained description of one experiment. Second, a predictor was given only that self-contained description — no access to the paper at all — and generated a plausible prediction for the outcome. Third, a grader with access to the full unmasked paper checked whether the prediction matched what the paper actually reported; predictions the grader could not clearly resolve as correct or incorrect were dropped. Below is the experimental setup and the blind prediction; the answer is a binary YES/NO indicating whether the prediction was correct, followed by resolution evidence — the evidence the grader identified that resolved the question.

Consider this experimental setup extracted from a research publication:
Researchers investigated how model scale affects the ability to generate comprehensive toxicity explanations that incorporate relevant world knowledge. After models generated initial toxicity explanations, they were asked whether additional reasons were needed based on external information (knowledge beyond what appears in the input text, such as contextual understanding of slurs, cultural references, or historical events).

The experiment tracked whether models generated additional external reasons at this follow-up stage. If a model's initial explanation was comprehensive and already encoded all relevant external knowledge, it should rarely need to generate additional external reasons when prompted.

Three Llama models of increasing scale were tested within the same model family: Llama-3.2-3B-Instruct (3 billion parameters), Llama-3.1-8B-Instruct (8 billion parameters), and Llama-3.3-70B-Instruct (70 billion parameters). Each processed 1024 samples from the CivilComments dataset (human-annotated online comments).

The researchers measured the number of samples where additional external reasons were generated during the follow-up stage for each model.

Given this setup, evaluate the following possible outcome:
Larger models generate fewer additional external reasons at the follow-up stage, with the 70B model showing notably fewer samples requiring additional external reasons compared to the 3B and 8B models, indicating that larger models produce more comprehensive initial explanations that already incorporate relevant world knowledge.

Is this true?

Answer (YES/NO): YES